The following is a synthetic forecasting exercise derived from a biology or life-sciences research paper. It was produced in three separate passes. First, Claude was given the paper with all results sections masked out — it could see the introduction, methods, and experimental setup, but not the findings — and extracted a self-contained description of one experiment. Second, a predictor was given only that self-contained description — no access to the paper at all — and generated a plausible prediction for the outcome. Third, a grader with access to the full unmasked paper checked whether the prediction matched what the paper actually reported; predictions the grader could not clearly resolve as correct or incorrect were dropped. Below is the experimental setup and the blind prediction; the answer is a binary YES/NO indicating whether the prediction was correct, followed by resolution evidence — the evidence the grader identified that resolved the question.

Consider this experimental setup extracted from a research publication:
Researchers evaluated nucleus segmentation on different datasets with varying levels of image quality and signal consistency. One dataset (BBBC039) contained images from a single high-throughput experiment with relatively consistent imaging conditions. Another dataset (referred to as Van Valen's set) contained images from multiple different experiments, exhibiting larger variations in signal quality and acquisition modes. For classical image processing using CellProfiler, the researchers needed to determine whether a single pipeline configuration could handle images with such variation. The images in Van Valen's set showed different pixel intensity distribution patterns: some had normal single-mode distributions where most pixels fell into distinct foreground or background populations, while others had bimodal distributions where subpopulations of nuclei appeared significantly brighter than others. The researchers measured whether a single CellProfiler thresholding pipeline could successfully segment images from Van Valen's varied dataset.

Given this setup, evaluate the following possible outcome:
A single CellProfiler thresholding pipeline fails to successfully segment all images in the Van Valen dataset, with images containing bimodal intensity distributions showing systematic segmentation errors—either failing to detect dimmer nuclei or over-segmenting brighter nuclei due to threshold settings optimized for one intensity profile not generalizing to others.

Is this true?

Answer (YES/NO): YES